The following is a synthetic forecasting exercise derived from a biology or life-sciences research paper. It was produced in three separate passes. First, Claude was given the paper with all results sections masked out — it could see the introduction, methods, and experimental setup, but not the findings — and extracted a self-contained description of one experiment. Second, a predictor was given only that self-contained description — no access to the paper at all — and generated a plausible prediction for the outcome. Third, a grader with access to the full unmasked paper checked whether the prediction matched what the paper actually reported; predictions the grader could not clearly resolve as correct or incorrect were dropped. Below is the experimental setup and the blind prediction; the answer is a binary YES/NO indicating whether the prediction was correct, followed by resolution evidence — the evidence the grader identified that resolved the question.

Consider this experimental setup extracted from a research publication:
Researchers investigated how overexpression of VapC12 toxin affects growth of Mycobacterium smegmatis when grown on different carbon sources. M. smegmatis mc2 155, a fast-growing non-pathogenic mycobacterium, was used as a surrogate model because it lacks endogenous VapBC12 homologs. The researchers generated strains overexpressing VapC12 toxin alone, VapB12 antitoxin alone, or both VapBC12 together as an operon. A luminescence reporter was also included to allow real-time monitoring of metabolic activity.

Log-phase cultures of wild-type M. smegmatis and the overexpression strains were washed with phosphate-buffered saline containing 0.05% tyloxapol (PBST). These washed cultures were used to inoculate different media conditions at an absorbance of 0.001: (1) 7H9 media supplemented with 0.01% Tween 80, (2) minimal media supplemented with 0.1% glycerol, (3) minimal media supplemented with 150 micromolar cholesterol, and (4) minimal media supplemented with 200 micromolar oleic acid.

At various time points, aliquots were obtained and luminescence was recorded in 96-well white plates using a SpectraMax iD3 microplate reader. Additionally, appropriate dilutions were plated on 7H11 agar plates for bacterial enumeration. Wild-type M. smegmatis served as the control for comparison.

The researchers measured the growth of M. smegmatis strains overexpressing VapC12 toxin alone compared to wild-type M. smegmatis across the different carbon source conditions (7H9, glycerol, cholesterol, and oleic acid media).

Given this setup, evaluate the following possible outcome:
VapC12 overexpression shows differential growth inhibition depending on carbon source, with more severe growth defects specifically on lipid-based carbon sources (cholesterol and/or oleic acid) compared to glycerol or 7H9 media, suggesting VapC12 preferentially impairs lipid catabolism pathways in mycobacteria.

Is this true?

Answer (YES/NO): NO